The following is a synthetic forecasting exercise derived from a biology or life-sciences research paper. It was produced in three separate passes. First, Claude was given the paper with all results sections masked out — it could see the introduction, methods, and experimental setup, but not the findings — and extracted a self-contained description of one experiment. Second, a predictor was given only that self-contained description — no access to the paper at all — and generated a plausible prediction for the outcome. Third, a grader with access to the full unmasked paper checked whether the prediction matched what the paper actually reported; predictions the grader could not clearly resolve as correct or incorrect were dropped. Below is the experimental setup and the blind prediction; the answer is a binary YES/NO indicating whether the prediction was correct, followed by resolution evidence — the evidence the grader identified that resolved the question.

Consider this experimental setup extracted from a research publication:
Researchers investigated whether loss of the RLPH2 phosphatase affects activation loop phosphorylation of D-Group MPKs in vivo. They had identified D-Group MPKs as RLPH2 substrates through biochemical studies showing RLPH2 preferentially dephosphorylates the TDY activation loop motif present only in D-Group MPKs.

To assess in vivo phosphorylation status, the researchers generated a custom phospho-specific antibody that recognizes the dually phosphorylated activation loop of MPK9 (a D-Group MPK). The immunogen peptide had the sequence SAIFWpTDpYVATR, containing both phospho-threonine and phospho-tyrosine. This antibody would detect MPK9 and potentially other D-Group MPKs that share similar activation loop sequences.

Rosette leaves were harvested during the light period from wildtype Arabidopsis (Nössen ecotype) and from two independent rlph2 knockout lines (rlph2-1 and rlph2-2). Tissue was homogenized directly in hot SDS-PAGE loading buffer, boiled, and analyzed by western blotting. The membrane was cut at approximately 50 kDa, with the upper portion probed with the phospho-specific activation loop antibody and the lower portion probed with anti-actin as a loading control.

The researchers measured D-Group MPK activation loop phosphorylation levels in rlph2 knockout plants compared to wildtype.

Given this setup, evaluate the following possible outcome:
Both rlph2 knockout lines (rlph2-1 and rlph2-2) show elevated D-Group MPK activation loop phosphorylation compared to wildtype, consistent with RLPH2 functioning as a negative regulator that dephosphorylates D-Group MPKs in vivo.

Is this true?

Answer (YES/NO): YES